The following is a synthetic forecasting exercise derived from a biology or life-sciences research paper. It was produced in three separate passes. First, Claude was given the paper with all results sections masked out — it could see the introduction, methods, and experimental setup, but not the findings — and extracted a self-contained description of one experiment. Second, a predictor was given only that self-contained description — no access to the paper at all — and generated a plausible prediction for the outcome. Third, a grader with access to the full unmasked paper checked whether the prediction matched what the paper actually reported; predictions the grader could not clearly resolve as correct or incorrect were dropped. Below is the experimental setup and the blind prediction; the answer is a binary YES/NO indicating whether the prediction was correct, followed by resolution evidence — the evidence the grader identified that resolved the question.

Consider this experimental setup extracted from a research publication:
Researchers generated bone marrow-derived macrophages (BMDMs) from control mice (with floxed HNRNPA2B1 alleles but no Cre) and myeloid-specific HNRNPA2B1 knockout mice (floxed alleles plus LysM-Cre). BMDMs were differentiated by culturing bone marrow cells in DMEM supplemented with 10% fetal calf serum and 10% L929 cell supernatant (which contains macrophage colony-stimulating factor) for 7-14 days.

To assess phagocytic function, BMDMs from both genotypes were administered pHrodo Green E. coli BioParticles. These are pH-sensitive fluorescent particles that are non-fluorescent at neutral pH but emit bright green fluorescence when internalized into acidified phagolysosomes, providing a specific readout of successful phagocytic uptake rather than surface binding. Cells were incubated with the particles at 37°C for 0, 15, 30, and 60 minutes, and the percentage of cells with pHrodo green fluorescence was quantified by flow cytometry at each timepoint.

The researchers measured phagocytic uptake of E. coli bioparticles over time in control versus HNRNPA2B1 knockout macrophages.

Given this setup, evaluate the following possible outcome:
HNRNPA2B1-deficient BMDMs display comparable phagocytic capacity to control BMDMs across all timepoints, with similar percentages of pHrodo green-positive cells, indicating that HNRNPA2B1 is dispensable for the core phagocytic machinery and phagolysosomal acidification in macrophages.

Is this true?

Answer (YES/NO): YES